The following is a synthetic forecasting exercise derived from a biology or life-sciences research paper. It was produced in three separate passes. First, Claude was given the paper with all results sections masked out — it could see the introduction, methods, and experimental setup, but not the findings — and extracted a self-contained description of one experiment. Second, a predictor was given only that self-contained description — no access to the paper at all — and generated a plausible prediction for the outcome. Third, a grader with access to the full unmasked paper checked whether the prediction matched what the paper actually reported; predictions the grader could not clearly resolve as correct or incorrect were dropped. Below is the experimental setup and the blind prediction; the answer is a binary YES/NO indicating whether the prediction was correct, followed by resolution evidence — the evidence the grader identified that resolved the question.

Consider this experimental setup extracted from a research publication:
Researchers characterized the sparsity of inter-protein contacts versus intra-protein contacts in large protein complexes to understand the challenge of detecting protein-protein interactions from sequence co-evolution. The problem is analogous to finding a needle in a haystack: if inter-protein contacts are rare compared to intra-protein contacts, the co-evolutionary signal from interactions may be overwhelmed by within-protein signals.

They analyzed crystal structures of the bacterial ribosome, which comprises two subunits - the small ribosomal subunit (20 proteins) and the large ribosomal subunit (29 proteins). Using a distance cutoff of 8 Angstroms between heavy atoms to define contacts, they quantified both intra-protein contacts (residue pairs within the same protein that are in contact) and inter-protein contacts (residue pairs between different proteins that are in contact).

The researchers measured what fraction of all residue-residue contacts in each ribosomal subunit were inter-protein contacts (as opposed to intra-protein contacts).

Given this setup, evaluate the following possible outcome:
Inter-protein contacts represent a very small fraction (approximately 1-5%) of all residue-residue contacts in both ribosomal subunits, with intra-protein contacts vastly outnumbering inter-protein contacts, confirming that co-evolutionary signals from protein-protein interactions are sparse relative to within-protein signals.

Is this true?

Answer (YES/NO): NO